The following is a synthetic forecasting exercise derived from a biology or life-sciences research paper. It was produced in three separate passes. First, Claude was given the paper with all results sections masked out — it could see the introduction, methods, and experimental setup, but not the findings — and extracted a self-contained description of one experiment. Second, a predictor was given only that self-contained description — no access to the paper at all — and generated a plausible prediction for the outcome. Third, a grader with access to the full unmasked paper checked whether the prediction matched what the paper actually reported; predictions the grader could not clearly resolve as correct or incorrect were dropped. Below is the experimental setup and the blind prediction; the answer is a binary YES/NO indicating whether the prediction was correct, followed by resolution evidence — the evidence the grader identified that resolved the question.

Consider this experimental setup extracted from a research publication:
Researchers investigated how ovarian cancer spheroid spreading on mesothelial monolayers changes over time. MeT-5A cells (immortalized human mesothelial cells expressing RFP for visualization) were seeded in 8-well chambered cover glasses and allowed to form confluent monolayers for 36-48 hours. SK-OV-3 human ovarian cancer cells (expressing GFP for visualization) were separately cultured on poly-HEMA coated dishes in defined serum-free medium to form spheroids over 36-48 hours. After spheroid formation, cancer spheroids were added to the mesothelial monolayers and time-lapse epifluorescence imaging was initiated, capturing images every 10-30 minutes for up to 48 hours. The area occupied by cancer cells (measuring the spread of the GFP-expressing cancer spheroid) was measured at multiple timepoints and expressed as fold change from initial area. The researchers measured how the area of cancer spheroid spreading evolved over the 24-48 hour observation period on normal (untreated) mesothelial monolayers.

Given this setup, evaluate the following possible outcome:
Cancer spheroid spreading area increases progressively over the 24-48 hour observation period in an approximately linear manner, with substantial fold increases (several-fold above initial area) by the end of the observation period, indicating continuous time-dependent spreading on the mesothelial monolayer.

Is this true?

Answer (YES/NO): NO